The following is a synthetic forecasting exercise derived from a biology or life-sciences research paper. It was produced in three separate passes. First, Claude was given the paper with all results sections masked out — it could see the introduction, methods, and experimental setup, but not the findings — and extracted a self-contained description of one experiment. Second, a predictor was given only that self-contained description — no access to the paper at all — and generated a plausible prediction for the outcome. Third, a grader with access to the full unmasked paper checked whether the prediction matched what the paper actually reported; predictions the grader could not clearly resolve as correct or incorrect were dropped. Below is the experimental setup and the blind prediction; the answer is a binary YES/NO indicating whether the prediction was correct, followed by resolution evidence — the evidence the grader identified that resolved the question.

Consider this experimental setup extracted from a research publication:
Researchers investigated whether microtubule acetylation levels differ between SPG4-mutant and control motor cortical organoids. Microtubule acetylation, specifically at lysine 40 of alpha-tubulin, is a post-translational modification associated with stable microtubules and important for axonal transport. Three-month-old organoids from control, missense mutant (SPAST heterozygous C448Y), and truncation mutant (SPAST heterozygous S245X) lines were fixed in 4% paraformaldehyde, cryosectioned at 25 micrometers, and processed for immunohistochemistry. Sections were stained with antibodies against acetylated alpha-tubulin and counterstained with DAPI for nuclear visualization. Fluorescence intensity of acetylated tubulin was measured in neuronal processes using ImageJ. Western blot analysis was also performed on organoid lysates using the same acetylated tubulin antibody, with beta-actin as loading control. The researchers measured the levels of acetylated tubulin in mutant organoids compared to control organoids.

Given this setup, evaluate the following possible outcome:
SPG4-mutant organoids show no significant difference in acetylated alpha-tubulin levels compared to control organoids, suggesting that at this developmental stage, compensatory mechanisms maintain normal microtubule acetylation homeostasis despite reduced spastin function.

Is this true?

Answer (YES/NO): NO